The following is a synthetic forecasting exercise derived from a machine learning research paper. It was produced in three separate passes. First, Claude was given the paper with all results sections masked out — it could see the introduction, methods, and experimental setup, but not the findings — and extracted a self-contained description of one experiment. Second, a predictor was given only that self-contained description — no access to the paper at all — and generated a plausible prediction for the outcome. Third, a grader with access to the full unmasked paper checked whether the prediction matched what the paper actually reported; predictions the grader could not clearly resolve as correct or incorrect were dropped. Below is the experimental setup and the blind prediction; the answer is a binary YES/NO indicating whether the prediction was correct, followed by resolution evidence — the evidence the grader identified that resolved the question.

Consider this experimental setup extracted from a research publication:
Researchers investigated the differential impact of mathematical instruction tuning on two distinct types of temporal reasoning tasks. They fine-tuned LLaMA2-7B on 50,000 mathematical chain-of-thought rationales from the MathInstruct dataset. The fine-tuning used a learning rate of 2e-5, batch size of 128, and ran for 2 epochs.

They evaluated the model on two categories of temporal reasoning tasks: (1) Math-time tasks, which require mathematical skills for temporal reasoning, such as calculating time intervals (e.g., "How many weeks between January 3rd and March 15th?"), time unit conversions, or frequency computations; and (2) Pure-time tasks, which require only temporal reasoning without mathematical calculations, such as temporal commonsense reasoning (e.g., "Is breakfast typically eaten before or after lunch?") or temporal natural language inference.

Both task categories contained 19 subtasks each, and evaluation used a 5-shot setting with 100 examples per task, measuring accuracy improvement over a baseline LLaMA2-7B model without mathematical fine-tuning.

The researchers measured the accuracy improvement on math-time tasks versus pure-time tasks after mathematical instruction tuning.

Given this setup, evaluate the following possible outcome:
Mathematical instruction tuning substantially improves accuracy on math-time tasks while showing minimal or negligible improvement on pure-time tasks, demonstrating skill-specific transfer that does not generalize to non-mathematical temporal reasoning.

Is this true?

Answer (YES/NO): YES